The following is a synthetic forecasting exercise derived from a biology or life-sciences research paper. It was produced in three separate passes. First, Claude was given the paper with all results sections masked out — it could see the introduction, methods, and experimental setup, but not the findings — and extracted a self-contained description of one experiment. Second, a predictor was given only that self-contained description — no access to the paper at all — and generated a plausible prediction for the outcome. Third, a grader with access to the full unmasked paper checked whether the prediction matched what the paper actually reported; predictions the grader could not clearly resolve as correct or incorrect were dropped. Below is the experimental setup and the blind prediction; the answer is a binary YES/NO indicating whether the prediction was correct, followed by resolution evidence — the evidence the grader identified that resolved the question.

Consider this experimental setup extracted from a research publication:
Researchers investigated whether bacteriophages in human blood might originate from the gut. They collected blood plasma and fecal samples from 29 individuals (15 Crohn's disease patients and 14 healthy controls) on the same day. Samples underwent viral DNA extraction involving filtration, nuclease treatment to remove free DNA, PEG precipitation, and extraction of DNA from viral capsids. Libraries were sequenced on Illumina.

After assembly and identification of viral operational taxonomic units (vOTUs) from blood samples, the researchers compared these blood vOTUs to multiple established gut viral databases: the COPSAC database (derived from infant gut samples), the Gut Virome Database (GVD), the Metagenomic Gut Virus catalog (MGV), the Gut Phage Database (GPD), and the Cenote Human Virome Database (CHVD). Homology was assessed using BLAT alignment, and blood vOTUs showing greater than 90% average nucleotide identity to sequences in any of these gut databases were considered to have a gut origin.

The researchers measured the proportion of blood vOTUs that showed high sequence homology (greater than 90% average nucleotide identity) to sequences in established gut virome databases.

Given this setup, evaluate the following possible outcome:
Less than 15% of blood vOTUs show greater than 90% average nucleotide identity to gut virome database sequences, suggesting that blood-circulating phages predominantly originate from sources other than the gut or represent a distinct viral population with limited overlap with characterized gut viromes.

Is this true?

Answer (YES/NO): NO